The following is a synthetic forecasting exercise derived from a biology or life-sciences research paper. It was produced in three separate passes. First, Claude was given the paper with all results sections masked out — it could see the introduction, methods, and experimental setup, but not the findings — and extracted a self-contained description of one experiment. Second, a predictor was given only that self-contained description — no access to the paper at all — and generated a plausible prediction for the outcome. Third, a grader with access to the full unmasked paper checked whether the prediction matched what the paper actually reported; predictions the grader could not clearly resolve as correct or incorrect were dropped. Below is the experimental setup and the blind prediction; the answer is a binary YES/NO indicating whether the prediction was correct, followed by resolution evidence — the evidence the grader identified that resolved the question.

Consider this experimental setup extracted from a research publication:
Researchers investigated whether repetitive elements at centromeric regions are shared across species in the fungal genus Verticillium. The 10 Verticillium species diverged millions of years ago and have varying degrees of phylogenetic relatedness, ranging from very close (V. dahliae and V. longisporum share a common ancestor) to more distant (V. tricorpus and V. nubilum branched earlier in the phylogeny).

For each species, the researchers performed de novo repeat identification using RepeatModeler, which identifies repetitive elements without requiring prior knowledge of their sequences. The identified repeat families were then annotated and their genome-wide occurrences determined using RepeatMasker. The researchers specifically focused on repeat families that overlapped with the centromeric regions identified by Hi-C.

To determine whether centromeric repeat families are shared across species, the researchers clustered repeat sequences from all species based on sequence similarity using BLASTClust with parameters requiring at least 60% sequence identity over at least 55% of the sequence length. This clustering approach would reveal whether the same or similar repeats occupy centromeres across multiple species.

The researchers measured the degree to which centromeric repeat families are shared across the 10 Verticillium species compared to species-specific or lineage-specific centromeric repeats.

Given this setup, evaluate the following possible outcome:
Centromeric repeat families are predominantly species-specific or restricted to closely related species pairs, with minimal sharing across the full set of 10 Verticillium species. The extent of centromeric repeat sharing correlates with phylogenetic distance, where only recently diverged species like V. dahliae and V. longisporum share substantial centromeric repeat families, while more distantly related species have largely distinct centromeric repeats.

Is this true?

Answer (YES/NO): YES